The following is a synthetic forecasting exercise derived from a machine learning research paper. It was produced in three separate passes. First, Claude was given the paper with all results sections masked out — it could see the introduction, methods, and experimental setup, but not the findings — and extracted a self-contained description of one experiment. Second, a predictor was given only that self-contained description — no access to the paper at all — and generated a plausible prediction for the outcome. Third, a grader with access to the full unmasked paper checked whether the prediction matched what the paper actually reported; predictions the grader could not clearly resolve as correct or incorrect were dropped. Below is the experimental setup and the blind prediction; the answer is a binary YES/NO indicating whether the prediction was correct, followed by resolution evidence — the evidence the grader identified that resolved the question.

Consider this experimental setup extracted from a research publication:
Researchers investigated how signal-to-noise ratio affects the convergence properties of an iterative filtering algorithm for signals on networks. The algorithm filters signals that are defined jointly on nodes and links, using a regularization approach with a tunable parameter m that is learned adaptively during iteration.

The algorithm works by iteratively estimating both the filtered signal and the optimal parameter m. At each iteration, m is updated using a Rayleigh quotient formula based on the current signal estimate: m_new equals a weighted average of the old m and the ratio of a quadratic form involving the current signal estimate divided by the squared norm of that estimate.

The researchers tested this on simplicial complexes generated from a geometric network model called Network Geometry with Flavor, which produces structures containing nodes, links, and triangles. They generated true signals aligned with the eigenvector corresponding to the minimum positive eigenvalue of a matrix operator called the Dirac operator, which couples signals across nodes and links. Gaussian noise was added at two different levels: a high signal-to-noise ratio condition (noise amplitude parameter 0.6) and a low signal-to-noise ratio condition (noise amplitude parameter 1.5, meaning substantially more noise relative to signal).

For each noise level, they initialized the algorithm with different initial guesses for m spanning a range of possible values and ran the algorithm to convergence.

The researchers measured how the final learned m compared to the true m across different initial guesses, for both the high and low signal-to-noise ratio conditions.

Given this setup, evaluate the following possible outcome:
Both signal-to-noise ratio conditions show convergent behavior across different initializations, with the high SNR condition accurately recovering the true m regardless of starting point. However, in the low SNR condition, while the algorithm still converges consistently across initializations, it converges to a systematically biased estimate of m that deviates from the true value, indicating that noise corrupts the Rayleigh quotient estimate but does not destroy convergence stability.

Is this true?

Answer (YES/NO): NO